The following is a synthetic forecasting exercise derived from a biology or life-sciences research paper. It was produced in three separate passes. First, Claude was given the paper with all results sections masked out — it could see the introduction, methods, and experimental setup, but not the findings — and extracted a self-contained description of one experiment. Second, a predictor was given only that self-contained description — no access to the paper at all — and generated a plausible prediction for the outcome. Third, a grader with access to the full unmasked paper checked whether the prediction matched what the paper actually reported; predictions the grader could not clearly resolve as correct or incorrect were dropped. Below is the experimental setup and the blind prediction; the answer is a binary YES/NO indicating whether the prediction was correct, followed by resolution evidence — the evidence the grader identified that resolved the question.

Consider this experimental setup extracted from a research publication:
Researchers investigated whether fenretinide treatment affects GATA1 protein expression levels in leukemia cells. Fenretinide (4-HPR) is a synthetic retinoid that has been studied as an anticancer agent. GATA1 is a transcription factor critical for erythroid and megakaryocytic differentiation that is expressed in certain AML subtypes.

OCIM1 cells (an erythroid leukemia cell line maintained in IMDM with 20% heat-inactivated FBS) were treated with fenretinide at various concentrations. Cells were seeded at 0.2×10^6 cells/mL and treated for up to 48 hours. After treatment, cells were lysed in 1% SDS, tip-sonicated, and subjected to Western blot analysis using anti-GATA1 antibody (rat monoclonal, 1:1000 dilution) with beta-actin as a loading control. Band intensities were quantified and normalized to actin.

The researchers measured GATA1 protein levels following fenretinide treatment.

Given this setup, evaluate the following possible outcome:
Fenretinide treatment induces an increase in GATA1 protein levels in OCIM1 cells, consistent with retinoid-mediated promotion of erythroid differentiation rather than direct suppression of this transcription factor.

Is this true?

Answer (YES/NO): NO